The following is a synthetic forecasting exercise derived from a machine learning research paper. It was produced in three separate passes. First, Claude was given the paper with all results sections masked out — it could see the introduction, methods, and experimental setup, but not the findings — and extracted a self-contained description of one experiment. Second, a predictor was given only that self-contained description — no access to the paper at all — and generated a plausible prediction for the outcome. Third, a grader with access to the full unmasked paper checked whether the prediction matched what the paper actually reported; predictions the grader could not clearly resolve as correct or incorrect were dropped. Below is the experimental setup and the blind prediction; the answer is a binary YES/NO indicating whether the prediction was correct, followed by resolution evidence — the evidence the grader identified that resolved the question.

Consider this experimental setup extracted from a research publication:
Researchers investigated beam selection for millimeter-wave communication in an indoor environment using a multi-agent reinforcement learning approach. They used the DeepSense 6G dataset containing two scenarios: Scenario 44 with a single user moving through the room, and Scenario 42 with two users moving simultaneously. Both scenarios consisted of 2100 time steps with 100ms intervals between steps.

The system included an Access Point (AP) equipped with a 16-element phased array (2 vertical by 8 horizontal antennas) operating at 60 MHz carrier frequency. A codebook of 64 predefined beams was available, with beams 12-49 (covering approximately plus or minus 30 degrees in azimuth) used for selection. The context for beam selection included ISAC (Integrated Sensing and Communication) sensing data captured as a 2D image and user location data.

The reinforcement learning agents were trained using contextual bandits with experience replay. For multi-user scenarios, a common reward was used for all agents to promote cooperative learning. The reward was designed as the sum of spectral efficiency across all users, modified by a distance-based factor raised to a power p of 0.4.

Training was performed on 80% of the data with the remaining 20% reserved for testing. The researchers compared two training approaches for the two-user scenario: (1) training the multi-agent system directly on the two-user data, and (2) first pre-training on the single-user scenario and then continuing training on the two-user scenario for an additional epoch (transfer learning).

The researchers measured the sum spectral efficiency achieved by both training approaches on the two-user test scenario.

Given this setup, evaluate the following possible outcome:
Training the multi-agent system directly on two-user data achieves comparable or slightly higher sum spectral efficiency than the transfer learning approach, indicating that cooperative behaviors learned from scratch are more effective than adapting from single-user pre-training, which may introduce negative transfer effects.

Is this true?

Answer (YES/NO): NO